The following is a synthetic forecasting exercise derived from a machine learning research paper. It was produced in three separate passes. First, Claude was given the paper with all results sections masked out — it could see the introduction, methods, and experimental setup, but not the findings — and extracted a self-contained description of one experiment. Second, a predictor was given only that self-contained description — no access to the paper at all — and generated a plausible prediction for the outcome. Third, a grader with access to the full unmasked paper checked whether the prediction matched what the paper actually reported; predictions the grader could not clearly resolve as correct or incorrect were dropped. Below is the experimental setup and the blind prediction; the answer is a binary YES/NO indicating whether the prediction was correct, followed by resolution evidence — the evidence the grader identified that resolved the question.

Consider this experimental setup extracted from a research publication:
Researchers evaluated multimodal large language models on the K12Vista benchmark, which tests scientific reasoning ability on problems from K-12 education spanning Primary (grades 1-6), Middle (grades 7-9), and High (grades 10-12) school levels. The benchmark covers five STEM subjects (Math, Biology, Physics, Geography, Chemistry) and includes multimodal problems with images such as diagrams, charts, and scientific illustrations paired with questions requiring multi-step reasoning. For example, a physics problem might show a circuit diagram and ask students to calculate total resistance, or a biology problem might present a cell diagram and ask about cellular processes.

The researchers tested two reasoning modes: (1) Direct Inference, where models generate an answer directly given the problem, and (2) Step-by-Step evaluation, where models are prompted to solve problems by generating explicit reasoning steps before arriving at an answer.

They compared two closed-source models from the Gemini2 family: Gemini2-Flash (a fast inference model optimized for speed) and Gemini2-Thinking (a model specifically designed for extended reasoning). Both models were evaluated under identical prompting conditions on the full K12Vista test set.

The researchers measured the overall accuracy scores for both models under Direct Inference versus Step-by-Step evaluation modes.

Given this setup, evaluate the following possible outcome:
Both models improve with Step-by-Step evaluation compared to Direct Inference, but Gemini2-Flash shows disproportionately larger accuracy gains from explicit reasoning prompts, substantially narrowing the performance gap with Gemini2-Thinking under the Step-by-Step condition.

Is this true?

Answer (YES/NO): NO